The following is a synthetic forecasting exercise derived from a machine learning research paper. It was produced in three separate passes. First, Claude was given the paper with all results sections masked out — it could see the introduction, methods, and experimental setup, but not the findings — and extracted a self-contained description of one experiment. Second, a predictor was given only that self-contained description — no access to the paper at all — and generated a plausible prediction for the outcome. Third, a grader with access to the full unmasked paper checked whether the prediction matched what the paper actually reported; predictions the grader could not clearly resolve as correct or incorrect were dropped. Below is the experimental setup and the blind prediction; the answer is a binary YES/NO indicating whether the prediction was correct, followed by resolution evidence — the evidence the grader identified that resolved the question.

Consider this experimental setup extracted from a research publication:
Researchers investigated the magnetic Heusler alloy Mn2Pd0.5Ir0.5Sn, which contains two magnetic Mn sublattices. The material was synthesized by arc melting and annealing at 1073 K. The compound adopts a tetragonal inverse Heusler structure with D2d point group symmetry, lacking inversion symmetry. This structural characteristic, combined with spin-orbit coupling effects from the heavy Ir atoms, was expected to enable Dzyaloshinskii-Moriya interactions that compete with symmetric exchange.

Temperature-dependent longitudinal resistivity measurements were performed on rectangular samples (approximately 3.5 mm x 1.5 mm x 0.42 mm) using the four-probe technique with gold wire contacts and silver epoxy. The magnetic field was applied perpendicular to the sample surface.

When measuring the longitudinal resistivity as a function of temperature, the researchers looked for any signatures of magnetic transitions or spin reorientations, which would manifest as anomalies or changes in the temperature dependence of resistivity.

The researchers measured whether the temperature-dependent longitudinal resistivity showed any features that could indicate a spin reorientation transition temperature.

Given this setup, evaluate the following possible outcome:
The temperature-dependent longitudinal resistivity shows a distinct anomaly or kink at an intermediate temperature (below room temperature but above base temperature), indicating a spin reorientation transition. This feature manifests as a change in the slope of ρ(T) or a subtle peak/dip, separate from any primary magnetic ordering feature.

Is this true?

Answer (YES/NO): YES